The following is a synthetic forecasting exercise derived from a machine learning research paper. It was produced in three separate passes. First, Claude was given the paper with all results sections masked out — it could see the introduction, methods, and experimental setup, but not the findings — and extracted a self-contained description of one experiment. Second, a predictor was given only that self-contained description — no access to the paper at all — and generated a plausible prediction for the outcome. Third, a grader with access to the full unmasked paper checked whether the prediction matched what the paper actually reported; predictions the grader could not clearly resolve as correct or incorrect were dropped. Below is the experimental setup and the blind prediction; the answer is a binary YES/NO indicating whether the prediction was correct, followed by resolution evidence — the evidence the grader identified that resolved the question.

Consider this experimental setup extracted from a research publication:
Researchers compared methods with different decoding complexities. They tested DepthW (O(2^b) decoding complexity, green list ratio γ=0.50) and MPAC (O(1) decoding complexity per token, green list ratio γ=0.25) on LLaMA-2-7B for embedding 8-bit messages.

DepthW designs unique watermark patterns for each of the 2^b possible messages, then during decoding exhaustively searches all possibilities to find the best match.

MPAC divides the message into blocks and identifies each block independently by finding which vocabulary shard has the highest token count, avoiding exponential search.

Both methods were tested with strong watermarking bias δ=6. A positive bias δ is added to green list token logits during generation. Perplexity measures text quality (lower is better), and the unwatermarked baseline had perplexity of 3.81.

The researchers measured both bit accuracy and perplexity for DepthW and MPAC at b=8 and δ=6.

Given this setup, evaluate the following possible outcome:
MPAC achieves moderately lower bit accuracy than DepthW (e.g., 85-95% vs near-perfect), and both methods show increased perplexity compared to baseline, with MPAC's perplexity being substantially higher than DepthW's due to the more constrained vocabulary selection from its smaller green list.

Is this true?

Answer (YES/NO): NO